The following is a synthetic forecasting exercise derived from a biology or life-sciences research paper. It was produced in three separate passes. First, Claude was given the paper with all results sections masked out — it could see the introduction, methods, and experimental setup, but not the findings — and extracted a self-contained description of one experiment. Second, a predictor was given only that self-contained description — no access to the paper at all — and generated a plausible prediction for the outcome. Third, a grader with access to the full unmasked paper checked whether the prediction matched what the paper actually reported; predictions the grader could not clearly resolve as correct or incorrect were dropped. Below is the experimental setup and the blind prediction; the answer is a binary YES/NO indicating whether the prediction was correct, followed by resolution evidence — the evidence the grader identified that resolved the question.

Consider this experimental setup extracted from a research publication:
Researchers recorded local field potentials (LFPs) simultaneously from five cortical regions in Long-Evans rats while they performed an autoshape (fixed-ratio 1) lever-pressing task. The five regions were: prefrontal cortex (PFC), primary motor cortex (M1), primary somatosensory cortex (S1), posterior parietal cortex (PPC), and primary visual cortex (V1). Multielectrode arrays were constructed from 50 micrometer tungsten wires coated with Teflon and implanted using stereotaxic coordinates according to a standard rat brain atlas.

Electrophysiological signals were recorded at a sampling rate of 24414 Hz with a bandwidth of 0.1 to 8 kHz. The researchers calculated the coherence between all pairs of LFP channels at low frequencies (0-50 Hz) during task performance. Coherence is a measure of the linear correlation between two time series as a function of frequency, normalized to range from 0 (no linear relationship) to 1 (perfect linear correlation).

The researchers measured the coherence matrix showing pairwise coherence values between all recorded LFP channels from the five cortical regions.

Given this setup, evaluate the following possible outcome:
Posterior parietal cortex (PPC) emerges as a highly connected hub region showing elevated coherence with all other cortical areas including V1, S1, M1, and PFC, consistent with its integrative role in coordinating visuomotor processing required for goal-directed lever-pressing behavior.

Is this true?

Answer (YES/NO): NO